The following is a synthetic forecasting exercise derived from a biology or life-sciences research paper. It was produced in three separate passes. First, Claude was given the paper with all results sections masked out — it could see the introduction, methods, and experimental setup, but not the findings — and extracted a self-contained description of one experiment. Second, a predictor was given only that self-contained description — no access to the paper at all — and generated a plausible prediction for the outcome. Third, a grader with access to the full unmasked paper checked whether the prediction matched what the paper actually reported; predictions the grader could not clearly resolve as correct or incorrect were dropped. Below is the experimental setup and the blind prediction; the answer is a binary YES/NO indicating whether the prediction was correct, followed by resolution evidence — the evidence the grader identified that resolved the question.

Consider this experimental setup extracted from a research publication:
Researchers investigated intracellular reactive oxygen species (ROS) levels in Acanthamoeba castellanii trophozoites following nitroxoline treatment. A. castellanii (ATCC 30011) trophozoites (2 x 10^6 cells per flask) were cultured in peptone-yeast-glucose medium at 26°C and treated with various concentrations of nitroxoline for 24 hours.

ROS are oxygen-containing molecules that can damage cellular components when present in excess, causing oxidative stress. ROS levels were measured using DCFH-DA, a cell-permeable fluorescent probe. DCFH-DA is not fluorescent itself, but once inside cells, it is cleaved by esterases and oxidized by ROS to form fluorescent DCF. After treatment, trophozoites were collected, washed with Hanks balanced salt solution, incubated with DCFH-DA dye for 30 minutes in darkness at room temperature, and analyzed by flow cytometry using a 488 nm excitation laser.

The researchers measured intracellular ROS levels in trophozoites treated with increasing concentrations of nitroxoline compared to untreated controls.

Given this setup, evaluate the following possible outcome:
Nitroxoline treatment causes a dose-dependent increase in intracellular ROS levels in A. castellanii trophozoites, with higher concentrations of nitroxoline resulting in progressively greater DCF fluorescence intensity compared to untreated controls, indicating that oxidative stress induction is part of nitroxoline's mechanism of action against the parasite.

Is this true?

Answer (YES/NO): YES